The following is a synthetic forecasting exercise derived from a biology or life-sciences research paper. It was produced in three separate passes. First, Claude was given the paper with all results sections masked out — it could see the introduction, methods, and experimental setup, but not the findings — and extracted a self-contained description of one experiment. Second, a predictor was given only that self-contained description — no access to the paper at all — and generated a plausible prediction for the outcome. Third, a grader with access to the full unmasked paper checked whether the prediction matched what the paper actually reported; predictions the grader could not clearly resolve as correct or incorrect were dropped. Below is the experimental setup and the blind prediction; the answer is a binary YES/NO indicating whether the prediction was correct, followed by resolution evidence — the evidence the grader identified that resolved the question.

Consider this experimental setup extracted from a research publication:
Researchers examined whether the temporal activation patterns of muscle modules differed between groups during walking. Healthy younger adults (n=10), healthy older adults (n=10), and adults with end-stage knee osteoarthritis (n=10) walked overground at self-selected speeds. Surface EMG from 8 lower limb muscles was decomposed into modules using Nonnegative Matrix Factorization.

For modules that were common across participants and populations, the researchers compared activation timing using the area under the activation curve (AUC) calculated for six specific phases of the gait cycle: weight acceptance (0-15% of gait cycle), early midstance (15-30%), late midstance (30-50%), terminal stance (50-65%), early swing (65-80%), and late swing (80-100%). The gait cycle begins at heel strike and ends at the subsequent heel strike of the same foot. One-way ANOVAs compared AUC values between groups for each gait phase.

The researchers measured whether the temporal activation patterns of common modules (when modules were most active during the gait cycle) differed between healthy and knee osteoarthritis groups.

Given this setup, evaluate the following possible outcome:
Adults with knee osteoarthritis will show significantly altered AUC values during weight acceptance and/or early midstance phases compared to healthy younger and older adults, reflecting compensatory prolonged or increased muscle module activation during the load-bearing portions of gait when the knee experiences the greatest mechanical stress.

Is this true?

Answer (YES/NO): NO